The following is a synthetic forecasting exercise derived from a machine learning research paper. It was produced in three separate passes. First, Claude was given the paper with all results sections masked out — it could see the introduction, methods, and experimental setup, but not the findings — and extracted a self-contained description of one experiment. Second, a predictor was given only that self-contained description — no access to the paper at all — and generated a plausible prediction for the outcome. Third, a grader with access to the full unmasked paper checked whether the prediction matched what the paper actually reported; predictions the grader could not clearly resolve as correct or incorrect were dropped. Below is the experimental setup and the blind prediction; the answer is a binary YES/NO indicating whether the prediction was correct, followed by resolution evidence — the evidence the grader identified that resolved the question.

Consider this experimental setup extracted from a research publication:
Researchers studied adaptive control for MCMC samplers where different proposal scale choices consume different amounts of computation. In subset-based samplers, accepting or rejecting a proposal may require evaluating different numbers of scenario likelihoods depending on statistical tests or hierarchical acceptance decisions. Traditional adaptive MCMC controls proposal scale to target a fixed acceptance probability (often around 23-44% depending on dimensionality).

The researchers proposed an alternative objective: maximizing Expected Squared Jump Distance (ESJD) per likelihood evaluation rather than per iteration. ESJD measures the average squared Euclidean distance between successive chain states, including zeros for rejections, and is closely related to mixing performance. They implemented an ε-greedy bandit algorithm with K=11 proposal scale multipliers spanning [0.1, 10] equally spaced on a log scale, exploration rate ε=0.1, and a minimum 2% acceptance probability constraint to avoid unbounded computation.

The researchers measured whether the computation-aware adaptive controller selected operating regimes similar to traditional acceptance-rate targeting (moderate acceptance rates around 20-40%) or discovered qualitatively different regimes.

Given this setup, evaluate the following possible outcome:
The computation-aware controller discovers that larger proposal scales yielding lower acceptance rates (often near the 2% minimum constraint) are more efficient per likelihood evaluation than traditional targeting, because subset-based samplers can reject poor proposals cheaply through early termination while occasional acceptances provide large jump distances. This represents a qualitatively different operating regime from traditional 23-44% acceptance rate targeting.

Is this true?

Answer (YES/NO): NO